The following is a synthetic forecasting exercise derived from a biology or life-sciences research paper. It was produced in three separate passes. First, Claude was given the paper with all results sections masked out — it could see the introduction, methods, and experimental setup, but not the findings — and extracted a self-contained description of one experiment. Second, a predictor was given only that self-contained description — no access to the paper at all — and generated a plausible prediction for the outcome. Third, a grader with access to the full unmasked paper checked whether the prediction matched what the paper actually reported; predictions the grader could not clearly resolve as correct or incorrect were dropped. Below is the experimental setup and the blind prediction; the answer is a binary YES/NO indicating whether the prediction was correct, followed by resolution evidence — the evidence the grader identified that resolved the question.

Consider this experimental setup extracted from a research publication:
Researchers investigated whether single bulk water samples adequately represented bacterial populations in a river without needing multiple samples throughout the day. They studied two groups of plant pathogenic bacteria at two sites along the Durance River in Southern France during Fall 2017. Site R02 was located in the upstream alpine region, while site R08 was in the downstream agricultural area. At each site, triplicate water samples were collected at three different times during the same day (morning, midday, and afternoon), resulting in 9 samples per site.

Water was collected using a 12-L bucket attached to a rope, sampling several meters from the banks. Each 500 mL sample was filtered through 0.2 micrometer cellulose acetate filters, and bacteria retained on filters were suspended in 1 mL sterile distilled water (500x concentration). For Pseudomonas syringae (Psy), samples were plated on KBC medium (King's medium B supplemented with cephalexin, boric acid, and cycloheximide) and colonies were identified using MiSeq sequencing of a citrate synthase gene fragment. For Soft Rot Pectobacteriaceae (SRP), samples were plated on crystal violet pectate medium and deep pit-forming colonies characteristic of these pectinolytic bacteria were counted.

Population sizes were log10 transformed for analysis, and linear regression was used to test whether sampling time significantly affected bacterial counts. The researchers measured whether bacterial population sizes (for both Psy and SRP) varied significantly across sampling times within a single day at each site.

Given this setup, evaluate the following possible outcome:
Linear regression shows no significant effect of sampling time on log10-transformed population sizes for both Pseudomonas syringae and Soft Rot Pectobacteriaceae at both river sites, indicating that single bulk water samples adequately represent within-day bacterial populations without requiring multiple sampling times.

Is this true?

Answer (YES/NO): YES